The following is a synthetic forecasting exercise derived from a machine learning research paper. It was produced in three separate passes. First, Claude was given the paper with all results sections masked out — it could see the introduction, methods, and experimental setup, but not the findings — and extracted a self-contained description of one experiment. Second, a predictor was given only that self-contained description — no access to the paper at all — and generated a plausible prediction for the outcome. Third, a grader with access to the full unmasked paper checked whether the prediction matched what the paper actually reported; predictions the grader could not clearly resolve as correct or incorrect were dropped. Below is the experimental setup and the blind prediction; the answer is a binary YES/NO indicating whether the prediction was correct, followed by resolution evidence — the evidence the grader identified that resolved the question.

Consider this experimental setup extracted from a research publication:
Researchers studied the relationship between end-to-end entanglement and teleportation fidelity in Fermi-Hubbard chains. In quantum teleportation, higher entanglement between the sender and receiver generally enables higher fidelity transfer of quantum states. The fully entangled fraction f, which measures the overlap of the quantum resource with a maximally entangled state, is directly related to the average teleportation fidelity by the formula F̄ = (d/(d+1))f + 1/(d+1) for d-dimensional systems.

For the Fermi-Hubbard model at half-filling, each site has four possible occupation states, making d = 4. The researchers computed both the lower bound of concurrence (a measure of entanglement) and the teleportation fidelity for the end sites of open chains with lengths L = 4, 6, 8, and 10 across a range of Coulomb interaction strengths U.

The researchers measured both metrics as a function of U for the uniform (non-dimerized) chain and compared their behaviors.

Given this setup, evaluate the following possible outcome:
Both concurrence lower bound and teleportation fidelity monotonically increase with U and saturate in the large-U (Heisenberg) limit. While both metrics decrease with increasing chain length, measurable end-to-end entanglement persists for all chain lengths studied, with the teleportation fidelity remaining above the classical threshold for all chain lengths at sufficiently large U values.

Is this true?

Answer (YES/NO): NO